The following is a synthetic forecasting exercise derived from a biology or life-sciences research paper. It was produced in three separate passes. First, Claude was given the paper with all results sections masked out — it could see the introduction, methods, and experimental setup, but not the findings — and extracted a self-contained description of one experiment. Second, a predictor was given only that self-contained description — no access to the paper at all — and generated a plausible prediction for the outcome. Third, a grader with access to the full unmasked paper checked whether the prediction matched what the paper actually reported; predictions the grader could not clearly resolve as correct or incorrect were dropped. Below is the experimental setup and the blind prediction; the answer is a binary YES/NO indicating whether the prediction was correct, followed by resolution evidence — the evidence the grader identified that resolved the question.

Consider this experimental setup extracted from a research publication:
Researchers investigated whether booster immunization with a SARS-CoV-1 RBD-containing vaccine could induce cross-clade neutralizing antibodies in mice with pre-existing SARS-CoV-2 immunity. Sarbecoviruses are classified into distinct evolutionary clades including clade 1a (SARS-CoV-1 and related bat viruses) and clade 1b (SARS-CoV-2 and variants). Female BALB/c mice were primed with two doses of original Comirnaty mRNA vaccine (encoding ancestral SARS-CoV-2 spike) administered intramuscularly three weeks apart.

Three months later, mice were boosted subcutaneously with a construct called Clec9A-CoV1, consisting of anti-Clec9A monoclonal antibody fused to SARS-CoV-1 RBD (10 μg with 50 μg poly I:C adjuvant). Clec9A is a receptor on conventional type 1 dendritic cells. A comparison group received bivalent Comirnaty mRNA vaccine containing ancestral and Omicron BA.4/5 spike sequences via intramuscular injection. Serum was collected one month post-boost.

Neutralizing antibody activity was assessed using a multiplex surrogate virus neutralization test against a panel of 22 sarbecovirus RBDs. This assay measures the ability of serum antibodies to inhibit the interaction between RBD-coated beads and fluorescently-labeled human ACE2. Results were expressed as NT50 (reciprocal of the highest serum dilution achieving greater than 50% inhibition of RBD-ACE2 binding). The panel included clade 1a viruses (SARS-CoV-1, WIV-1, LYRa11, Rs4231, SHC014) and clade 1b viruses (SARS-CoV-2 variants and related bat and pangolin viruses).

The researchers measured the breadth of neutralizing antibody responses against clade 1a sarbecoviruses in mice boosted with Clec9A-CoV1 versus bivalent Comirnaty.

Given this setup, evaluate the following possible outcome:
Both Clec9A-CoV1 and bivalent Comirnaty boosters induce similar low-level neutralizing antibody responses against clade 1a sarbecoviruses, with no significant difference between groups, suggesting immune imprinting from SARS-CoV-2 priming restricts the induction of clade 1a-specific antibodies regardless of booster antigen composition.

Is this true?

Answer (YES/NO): NO